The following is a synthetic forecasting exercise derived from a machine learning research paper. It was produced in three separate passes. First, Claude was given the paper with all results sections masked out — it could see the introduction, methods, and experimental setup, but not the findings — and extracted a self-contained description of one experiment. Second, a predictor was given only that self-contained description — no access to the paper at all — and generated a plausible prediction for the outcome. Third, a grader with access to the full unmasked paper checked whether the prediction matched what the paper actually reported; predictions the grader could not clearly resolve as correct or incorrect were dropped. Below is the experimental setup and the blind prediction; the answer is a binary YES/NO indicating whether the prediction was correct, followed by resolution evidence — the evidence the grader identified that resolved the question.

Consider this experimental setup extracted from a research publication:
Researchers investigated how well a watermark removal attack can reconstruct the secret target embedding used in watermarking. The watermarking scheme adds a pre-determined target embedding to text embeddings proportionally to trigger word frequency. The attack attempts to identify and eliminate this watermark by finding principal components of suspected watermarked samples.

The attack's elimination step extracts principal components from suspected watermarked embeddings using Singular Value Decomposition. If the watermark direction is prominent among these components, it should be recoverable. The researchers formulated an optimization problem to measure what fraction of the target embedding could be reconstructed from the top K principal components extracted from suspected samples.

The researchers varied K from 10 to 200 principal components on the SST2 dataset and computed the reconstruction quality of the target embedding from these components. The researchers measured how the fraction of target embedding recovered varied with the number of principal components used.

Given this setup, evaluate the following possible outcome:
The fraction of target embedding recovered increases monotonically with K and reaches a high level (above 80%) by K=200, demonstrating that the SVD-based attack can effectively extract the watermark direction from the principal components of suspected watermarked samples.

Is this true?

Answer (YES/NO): YES